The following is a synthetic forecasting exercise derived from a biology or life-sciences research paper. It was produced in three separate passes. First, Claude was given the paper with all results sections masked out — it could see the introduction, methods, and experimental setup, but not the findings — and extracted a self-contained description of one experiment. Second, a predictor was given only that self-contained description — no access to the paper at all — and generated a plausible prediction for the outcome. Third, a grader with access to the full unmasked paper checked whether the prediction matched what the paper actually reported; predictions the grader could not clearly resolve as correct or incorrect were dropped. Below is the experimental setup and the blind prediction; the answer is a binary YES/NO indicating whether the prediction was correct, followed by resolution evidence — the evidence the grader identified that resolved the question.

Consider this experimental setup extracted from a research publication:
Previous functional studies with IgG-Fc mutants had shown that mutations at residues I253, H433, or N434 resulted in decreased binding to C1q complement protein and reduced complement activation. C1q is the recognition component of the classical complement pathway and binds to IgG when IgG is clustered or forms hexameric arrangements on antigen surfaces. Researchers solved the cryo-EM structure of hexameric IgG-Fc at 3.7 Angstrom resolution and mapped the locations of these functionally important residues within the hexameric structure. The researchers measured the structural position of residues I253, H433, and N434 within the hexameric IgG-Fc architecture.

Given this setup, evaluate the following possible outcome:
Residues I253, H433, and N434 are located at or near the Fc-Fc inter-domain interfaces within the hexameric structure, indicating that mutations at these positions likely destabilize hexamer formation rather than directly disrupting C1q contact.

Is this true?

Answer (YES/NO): YES